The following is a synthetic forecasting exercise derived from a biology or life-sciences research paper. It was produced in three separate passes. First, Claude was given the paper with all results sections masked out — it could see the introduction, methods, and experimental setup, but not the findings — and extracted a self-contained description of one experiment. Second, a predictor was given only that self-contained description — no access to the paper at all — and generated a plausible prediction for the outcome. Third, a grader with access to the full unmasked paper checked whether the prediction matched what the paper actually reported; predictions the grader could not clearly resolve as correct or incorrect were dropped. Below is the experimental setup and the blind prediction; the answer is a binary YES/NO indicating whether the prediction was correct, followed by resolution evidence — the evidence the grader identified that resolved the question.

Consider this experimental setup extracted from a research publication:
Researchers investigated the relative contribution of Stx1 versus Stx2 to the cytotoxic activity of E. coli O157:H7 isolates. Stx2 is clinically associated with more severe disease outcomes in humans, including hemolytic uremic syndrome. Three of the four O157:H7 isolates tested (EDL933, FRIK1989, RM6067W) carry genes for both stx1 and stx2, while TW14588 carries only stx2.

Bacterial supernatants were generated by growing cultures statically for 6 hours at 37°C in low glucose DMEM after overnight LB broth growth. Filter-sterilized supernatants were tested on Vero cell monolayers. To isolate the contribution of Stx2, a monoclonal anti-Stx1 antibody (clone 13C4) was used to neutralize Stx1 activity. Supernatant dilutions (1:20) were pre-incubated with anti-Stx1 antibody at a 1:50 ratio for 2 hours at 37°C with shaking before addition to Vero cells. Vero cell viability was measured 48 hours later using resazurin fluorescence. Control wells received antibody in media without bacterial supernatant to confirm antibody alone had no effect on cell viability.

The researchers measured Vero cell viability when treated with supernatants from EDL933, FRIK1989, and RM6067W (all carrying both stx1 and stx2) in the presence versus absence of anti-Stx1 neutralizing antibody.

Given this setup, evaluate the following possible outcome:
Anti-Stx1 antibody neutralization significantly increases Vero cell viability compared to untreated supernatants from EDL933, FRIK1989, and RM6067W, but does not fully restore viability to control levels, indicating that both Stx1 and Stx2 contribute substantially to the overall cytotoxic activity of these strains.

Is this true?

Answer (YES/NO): NO